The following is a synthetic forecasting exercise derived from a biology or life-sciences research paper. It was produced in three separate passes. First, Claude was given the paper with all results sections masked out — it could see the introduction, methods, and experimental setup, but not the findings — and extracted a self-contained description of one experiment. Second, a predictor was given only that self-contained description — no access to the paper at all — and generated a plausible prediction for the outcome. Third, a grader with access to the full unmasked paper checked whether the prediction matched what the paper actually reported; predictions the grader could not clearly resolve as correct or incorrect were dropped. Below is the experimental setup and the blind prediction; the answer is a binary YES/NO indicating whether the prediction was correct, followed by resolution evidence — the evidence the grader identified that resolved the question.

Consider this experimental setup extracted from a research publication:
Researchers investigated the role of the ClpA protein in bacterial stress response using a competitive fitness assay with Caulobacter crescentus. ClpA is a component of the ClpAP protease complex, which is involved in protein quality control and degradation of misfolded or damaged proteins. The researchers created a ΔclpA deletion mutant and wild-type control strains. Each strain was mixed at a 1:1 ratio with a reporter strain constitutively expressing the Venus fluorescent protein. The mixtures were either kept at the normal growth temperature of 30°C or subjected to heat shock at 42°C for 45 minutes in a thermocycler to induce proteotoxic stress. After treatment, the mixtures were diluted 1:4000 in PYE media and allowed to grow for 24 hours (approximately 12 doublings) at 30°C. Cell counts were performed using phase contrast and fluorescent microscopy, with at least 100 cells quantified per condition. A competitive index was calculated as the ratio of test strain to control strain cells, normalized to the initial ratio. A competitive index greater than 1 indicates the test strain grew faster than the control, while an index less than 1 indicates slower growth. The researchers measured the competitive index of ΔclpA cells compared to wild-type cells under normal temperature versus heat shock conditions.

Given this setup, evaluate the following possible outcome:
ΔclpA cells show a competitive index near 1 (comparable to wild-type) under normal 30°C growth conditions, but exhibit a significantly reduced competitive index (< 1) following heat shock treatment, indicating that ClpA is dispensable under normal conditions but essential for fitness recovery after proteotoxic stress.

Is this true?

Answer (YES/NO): NO